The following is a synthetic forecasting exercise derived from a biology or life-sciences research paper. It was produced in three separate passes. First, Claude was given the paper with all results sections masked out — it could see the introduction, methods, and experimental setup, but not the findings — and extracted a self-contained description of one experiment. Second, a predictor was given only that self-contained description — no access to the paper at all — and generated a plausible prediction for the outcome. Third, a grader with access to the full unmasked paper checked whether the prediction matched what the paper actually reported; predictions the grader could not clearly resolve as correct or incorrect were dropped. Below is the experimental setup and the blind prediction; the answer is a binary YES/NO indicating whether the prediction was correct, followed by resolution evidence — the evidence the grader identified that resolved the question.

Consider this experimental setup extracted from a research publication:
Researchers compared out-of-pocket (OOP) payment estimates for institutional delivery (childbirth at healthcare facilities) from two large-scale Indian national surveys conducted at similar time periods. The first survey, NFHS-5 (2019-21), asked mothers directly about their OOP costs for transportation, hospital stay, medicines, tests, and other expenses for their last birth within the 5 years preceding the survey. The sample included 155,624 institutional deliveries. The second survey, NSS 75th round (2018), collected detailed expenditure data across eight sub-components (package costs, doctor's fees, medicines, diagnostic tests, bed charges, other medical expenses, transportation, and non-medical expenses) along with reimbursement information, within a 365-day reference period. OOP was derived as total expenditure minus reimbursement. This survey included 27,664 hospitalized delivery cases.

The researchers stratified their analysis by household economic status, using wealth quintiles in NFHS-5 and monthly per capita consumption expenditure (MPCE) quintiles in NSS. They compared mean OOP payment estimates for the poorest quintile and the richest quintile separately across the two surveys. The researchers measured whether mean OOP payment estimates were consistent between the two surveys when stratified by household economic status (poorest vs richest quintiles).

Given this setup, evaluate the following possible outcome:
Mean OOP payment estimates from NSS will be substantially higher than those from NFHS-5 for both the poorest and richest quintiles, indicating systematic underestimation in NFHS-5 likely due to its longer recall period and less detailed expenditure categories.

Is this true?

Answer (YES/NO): NO